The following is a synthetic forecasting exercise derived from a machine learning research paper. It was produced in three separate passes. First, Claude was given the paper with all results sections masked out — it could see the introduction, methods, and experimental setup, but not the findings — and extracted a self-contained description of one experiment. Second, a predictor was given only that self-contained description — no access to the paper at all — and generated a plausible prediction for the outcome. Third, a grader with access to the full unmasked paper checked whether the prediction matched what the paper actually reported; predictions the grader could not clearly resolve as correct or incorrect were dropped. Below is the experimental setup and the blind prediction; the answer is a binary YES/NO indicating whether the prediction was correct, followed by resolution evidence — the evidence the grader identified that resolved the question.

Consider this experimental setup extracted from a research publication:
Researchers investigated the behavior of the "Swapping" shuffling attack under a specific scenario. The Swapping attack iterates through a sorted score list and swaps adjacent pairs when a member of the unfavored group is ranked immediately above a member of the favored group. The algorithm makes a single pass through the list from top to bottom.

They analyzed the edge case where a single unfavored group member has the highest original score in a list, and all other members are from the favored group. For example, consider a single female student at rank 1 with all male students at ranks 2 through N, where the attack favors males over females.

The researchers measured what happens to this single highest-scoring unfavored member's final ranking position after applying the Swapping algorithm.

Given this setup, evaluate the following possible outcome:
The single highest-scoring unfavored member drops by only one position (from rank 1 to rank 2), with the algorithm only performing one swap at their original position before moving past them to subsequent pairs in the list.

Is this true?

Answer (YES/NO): NO